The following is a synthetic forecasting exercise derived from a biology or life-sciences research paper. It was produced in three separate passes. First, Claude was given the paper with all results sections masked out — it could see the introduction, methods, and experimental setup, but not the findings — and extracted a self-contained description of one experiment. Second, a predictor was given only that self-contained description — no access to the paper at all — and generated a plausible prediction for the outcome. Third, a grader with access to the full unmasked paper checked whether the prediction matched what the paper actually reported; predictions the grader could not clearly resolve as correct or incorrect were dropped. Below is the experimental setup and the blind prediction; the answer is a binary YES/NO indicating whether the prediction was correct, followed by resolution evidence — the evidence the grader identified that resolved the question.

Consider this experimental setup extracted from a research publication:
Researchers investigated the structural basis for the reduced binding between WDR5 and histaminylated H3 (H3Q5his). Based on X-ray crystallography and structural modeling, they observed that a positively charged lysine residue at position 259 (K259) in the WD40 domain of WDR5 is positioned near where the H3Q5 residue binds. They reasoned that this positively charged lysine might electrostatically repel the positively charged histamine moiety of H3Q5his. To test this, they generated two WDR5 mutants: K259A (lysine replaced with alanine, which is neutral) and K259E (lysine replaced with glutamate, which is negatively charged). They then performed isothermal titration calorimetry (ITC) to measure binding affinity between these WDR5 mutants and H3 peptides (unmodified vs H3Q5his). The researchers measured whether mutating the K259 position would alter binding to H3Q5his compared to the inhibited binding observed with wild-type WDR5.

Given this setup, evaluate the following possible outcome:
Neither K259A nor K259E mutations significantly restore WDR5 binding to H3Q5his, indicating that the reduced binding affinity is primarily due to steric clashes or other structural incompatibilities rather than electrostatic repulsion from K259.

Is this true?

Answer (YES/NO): NO